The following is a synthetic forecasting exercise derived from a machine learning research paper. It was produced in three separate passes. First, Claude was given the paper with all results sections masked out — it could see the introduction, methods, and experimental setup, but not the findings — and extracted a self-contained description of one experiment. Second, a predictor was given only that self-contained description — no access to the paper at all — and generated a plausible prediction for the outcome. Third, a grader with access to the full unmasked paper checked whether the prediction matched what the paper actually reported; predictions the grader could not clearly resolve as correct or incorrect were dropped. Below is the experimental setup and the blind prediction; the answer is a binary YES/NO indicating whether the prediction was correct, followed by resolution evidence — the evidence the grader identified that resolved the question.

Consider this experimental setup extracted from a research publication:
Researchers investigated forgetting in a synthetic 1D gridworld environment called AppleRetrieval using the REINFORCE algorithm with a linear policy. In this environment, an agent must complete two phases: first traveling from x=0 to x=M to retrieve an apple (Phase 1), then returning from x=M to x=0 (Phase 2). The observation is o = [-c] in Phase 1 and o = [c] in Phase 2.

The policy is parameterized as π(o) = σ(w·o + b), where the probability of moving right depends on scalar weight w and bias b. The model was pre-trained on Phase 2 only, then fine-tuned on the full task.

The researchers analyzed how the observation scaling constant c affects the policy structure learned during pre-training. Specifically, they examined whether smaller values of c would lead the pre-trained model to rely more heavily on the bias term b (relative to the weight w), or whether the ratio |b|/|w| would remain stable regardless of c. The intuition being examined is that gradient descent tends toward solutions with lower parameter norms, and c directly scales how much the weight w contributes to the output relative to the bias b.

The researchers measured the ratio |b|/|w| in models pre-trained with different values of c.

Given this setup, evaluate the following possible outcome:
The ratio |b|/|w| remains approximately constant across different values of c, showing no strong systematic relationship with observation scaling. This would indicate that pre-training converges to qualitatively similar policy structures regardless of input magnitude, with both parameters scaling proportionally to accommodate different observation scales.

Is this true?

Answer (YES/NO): NO